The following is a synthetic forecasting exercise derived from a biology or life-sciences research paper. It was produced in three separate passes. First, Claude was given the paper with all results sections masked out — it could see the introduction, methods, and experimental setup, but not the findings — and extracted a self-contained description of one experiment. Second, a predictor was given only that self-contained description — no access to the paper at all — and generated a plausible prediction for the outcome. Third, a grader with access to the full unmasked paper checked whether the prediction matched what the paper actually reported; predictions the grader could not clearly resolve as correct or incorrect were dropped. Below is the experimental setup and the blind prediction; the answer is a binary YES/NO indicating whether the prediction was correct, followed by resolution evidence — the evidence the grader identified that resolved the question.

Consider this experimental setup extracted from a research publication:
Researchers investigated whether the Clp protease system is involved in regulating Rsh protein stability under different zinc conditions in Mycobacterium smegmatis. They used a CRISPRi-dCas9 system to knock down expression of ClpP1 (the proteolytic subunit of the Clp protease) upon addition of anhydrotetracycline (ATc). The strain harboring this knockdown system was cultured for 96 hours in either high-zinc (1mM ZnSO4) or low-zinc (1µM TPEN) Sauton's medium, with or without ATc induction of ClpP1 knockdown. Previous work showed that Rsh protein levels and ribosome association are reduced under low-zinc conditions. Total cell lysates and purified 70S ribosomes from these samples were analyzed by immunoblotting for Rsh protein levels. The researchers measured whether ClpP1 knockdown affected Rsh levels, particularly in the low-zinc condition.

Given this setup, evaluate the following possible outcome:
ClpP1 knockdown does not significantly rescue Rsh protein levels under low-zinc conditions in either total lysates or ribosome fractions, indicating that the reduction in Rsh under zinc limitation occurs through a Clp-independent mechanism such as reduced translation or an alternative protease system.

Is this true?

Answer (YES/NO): NO